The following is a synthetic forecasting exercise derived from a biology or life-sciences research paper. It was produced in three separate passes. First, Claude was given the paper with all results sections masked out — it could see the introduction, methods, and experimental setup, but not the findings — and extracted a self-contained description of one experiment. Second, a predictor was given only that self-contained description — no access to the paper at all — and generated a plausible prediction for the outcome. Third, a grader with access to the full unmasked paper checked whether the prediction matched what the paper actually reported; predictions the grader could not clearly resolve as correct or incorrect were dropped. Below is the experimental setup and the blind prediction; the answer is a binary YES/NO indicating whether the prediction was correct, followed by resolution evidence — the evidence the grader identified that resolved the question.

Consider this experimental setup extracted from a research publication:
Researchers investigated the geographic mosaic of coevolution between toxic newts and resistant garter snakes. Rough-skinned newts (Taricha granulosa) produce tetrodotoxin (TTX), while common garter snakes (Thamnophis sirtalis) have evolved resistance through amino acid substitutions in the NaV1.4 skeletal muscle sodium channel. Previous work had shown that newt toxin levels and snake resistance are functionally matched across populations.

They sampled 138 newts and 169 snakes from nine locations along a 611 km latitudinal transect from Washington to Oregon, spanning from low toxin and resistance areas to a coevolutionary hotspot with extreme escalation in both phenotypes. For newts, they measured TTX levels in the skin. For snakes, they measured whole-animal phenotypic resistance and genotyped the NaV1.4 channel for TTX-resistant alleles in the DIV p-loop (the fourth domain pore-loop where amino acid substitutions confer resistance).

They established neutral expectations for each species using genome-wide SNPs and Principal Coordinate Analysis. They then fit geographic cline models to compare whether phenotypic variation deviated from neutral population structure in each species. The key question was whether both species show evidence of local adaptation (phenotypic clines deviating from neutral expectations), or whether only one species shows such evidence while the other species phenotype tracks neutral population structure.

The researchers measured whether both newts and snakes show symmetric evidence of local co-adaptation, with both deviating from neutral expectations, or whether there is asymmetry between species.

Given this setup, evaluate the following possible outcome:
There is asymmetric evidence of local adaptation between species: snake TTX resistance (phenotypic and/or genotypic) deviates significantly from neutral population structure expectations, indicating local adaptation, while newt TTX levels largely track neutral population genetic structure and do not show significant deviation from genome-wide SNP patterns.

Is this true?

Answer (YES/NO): YES